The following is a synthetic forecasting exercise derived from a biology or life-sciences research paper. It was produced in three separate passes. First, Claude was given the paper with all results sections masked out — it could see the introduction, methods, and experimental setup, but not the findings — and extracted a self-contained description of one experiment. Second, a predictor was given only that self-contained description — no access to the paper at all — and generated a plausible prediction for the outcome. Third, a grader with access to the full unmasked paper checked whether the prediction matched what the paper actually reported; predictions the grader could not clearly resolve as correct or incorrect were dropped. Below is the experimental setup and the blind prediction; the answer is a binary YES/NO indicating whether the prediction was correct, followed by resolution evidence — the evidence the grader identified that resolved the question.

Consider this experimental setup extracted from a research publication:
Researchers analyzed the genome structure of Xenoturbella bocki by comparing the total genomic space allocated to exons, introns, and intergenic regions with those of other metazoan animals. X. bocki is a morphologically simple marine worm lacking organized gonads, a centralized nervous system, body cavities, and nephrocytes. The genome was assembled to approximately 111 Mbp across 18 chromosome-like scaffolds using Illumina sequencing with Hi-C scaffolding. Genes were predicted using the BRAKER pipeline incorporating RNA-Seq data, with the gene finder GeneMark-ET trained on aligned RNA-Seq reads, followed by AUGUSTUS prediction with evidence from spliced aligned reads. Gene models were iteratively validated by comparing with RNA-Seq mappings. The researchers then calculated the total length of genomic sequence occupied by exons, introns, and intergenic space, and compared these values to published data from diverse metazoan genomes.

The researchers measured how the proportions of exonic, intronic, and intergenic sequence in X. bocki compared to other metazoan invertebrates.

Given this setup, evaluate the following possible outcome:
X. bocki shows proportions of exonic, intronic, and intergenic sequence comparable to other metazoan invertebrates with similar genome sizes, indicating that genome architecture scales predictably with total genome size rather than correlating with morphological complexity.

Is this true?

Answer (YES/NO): YES